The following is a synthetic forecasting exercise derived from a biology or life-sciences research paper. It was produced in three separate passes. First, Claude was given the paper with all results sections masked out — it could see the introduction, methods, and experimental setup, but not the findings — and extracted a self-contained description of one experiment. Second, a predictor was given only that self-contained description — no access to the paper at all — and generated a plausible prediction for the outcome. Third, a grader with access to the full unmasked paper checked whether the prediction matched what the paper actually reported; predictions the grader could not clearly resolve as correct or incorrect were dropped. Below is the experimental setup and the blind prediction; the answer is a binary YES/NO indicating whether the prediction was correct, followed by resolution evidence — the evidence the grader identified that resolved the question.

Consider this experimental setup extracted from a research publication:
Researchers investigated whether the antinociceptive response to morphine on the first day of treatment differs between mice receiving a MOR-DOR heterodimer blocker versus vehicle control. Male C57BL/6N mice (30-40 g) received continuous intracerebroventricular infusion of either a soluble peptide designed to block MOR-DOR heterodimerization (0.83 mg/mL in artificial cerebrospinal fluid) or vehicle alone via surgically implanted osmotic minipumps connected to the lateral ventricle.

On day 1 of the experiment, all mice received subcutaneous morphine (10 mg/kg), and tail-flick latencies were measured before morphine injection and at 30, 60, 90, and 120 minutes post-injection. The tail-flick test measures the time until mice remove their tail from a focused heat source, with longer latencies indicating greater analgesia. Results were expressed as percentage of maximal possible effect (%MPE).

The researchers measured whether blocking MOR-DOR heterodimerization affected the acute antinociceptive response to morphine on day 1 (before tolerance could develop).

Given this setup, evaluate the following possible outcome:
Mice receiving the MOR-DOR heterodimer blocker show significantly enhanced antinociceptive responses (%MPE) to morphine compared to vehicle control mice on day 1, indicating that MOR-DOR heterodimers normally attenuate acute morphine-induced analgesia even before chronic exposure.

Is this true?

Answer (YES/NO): YES